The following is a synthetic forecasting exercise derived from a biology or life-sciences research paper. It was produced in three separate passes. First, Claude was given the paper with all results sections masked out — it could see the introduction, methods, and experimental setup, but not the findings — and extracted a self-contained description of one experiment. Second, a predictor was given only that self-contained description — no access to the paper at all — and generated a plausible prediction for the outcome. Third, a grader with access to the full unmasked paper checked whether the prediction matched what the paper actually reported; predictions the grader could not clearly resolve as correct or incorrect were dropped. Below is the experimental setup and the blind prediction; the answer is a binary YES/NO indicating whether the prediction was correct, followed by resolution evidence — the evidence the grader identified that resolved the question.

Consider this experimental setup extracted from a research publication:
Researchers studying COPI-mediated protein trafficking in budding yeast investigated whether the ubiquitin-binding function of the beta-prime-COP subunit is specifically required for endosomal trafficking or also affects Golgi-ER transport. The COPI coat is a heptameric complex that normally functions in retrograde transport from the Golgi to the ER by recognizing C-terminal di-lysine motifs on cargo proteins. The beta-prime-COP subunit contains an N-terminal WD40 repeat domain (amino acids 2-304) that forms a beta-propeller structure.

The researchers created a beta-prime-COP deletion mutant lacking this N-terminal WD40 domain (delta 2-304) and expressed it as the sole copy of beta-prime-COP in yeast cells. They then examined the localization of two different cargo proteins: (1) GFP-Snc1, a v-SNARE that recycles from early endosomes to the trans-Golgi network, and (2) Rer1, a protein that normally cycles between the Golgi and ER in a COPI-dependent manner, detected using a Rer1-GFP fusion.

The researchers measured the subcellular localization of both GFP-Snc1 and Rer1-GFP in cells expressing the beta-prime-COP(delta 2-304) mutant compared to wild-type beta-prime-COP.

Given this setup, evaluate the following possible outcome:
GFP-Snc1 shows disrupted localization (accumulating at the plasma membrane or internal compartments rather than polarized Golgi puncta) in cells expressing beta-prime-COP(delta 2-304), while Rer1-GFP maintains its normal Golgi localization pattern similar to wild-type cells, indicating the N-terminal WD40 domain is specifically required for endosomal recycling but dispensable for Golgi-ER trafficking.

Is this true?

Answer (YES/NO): NO